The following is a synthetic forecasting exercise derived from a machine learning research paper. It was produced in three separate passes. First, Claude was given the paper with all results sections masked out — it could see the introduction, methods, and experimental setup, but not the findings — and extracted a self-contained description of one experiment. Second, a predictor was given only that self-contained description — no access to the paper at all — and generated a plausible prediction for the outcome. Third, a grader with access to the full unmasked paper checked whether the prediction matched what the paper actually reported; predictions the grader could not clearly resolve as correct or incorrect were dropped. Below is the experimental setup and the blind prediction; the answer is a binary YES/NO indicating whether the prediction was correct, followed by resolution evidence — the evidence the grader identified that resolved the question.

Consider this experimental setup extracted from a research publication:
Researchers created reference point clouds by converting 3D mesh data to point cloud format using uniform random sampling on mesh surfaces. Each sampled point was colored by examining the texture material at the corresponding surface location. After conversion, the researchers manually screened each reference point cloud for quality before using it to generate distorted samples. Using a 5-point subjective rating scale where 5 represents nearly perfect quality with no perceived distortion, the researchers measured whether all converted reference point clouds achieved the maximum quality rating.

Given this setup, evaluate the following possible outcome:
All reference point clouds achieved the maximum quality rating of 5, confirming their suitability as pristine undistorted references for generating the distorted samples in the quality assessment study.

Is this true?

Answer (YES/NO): YES